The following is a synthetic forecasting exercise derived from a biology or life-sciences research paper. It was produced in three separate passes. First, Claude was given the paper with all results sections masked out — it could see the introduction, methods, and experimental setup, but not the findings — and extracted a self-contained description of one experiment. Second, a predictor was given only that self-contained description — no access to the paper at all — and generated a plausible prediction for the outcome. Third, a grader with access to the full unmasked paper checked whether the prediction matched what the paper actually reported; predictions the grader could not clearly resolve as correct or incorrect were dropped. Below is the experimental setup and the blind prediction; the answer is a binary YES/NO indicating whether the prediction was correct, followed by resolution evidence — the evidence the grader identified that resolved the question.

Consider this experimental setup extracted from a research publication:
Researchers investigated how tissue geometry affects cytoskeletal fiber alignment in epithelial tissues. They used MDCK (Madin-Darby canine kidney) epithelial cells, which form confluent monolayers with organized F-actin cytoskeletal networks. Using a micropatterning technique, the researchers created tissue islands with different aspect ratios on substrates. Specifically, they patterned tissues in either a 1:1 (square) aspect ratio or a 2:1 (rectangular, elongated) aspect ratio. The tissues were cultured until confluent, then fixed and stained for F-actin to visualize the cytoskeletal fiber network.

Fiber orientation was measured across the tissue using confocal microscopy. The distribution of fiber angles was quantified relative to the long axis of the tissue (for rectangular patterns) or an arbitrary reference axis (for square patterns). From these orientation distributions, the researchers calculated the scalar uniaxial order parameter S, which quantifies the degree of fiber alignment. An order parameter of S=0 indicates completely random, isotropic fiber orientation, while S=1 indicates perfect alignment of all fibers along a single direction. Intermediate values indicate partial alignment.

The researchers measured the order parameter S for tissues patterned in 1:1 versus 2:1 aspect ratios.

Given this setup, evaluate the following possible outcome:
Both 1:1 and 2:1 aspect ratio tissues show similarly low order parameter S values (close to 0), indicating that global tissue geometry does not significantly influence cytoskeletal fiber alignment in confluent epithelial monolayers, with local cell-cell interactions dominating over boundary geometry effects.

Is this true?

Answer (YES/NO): NO